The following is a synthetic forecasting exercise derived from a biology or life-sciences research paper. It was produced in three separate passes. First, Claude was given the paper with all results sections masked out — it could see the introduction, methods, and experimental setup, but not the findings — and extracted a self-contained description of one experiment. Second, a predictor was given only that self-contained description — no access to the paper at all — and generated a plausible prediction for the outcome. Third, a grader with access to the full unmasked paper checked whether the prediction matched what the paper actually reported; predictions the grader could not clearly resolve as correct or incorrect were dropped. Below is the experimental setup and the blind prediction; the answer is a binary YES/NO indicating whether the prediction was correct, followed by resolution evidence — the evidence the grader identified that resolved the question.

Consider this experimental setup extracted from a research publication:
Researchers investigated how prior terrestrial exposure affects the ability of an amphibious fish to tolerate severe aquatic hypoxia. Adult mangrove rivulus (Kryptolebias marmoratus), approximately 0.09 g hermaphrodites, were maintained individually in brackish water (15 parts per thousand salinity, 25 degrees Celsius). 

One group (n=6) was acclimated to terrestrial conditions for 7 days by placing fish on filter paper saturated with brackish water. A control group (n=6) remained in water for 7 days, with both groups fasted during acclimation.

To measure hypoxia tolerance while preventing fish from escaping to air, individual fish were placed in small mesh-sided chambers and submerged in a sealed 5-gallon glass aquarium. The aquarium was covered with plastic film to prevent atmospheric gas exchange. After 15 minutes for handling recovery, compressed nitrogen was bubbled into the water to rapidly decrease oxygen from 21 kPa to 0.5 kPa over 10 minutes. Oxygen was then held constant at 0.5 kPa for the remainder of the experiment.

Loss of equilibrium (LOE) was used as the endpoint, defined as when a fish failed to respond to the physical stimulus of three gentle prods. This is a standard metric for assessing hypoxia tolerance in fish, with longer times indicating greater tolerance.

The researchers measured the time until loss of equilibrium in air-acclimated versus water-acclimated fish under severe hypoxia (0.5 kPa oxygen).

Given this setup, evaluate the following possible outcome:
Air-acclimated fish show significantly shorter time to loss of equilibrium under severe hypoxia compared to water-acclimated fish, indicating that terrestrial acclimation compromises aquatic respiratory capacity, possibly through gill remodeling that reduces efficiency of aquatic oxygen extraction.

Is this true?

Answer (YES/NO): YES